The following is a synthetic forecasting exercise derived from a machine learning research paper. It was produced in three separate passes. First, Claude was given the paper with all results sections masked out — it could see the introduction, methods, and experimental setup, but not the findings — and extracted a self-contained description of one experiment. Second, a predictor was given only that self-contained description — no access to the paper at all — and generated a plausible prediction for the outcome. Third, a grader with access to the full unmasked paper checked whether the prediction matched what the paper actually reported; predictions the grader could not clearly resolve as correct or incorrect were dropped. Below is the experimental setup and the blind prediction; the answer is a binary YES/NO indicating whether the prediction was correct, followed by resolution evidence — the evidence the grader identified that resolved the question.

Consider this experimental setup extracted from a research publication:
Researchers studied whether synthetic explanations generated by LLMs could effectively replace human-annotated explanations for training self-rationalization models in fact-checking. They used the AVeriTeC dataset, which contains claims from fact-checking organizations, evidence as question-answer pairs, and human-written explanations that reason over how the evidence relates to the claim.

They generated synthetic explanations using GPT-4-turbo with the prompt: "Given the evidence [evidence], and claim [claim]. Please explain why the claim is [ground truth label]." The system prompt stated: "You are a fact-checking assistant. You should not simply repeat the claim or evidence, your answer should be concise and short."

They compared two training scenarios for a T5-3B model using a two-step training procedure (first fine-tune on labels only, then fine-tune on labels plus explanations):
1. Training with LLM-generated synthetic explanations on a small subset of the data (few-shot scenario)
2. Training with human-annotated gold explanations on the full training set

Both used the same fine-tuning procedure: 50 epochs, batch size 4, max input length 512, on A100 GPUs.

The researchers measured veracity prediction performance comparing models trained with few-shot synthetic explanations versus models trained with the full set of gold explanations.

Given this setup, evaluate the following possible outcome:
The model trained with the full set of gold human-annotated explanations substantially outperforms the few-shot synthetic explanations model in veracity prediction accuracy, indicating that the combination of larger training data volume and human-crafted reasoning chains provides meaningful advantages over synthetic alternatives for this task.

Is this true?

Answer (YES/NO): NO